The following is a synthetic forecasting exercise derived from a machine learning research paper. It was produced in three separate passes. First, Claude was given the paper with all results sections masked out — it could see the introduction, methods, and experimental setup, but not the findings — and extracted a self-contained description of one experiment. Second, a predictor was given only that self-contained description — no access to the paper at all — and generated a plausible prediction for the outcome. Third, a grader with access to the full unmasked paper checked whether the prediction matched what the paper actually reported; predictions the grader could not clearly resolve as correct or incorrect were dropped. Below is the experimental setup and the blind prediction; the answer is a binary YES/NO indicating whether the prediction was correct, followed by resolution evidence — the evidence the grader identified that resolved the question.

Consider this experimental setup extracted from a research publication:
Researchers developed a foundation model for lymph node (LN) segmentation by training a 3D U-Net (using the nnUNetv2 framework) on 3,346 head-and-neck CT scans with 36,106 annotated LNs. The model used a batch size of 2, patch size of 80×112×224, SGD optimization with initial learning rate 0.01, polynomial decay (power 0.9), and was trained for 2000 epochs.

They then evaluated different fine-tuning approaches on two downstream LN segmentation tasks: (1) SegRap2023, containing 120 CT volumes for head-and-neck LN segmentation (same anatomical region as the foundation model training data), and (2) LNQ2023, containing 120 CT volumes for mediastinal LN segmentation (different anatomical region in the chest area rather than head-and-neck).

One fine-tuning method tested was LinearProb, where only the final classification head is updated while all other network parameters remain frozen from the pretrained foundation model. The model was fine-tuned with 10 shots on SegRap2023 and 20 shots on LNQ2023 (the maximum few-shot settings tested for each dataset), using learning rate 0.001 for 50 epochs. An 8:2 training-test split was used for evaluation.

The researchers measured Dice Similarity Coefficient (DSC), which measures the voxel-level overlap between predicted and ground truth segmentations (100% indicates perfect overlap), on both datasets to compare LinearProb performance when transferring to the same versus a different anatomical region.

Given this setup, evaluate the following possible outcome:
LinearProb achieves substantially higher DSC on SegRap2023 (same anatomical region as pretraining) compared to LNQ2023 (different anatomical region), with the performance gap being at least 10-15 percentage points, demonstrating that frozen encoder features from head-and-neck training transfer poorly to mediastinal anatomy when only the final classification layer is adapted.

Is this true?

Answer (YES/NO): YES